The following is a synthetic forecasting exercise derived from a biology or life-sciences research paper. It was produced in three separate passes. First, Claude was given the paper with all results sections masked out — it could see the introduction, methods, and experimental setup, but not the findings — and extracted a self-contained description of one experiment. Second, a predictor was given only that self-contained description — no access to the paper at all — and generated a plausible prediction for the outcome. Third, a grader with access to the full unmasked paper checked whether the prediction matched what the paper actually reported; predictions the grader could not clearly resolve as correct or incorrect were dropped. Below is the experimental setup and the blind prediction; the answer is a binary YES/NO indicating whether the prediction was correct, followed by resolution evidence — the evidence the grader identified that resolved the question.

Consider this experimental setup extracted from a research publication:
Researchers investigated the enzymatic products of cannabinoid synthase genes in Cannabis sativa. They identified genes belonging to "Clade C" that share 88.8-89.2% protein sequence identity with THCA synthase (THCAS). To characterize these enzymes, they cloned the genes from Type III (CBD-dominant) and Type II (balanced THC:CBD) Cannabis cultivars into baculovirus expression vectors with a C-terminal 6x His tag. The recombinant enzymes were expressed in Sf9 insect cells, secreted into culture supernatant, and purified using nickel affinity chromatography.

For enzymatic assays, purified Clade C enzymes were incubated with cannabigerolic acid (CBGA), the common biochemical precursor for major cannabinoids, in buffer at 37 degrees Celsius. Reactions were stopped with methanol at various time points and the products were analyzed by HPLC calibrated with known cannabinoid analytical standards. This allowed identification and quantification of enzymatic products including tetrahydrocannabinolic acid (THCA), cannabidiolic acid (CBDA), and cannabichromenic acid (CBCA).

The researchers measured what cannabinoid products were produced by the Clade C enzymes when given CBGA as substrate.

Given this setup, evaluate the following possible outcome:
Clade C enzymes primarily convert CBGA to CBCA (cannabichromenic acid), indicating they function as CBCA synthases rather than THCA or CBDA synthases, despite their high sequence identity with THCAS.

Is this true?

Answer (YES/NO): YES